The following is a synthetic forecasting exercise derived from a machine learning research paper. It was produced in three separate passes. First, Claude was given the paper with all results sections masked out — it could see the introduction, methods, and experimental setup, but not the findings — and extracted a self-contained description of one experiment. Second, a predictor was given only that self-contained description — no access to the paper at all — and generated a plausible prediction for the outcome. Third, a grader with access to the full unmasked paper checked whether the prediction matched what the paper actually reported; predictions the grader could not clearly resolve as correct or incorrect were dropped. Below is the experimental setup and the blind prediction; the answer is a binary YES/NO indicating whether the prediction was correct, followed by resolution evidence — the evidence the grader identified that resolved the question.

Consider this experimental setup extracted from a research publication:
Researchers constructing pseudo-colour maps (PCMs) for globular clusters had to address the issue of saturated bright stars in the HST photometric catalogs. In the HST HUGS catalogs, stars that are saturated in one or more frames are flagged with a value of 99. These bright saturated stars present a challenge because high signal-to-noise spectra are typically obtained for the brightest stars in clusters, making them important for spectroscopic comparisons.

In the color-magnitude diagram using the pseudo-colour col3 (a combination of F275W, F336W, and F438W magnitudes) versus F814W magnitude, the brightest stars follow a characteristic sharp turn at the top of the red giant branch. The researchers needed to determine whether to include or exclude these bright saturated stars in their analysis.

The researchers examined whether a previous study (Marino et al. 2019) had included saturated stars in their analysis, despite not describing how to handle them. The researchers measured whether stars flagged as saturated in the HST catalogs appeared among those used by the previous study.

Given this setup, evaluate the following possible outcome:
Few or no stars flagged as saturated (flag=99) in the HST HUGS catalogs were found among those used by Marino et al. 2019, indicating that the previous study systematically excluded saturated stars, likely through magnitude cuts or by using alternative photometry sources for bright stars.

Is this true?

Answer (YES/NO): NO